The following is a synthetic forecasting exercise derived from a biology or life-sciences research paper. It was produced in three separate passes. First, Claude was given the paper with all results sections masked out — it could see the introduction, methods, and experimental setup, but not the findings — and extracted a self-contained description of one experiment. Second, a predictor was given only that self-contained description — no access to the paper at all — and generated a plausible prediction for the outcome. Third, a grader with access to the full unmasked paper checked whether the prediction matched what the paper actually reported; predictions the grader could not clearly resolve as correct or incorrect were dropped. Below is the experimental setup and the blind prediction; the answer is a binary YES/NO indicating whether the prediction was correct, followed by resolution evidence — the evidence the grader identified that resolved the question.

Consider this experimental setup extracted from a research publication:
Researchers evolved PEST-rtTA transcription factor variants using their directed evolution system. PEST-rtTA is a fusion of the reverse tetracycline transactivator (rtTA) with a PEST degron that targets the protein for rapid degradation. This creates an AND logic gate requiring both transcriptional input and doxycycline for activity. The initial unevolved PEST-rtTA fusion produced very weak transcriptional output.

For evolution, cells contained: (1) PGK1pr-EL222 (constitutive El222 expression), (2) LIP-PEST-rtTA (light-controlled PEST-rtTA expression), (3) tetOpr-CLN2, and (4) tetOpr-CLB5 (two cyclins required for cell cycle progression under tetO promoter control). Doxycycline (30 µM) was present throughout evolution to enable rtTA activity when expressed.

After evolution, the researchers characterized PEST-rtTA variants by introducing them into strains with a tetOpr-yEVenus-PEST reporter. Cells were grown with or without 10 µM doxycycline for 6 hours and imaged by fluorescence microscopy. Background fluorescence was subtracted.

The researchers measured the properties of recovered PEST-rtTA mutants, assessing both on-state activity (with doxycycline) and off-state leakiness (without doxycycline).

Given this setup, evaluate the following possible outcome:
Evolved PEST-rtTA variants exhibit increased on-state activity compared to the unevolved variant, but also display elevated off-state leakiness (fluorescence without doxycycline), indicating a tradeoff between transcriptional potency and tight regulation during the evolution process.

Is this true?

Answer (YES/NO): NO